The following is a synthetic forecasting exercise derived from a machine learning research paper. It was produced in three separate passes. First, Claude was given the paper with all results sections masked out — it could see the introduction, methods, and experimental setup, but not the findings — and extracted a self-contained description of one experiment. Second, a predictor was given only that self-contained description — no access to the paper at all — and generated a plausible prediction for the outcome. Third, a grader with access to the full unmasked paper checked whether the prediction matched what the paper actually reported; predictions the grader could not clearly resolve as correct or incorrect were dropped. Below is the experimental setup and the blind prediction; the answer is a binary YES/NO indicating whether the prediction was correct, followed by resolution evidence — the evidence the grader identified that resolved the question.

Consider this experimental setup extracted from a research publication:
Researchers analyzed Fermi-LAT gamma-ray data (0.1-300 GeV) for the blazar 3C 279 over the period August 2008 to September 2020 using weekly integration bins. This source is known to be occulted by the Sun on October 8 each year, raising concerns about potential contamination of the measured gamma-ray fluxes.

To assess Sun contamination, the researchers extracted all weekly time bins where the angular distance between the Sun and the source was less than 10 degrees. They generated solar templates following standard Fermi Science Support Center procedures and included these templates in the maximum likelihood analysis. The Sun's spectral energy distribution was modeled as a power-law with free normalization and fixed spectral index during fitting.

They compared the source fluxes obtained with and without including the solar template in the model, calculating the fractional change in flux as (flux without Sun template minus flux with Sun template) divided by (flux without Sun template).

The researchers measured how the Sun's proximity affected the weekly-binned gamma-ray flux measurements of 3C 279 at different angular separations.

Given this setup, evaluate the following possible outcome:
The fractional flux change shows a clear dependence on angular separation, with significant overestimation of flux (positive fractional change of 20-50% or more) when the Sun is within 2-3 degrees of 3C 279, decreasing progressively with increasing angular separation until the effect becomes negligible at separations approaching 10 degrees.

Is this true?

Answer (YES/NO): NO